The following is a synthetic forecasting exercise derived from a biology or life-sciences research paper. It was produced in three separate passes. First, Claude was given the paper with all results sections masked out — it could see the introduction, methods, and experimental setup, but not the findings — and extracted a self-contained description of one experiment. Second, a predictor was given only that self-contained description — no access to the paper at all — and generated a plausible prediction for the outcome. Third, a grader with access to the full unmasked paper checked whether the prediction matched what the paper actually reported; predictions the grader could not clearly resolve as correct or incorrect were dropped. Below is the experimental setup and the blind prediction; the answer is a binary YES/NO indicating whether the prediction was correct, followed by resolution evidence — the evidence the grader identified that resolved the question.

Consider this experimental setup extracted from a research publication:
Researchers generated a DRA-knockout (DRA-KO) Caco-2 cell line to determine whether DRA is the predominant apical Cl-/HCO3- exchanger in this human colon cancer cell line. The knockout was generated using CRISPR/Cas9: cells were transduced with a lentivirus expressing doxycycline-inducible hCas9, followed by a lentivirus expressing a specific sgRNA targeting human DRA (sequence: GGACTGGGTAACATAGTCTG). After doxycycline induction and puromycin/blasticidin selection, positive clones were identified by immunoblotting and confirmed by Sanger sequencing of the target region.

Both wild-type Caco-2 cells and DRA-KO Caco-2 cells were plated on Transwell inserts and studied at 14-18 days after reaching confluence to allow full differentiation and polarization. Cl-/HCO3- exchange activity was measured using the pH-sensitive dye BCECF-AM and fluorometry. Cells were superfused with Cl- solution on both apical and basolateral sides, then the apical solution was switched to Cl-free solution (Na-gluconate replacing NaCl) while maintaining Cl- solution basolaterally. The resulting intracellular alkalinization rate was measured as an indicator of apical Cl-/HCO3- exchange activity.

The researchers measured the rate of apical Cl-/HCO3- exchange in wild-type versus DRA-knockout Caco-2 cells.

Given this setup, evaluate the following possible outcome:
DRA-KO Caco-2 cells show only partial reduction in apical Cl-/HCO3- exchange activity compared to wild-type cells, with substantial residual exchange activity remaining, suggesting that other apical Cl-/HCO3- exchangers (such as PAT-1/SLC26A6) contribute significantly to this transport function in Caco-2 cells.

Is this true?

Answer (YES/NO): NO